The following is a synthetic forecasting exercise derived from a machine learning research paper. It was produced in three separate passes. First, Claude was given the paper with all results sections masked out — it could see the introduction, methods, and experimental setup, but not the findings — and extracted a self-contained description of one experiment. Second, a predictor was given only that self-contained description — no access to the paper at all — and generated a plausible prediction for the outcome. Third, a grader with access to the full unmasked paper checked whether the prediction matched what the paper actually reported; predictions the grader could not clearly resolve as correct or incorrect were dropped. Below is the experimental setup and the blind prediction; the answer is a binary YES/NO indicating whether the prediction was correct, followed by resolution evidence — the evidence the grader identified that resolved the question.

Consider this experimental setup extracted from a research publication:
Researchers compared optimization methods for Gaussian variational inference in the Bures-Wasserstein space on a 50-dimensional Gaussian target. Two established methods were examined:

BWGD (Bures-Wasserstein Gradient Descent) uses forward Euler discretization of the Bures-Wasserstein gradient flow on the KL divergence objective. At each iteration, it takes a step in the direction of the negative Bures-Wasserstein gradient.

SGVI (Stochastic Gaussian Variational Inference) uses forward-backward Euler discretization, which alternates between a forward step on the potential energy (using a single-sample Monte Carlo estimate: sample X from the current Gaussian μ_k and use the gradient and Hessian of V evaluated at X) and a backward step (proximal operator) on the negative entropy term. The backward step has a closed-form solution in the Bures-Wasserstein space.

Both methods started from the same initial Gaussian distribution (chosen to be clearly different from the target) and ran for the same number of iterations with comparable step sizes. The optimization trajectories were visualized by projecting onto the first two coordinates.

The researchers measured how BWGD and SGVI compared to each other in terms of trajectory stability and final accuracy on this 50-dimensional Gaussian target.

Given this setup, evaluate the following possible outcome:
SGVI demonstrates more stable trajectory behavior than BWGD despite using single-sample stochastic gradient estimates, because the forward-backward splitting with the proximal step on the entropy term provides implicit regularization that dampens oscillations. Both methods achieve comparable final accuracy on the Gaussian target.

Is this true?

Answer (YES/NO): YES